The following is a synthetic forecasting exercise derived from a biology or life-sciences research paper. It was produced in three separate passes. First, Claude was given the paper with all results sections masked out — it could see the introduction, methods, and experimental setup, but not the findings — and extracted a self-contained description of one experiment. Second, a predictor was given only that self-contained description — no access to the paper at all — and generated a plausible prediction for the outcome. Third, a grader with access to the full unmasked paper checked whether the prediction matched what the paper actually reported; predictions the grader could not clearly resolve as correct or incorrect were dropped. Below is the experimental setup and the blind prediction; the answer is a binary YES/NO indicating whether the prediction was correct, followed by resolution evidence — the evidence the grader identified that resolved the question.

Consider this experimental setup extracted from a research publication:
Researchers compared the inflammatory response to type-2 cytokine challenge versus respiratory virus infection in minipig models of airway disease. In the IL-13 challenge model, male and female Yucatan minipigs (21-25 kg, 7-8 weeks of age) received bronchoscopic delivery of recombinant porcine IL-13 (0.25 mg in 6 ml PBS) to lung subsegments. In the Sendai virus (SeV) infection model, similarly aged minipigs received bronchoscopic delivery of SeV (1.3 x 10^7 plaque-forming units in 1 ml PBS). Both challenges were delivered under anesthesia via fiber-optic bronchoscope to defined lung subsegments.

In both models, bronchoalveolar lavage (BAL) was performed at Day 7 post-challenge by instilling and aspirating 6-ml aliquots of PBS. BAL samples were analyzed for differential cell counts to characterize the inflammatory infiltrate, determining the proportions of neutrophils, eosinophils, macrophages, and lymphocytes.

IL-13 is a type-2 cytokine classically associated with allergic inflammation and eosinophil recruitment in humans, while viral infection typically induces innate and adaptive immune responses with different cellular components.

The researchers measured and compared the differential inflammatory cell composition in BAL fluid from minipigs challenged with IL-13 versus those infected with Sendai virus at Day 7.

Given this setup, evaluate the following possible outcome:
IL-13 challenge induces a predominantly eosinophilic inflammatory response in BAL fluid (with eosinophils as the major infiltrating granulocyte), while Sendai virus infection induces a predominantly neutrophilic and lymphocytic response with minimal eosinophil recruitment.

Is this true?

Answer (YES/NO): NO